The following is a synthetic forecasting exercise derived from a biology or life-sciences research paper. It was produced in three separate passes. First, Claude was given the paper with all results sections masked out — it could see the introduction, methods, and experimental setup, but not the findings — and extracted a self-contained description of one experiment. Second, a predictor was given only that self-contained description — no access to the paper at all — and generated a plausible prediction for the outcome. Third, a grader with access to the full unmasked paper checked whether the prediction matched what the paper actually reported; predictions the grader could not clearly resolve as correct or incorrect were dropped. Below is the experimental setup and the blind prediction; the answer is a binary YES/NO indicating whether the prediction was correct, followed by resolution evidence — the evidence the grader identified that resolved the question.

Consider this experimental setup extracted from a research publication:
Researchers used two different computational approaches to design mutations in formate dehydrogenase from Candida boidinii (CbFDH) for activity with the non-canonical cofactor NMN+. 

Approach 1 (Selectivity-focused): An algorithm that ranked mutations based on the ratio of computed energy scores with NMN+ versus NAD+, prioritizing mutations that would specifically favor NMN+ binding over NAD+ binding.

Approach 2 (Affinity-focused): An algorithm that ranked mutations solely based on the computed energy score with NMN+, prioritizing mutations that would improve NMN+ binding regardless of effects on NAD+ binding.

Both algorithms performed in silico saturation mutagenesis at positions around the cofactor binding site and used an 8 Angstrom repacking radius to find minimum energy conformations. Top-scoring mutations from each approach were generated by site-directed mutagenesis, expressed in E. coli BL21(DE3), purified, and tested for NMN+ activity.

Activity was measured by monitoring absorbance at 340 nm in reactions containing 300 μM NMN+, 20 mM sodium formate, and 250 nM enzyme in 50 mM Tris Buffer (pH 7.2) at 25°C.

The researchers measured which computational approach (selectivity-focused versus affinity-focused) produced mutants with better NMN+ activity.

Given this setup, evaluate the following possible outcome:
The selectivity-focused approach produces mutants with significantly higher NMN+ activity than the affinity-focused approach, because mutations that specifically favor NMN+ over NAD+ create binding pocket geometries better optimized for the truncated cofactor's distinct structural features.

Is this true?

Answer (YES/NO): NO